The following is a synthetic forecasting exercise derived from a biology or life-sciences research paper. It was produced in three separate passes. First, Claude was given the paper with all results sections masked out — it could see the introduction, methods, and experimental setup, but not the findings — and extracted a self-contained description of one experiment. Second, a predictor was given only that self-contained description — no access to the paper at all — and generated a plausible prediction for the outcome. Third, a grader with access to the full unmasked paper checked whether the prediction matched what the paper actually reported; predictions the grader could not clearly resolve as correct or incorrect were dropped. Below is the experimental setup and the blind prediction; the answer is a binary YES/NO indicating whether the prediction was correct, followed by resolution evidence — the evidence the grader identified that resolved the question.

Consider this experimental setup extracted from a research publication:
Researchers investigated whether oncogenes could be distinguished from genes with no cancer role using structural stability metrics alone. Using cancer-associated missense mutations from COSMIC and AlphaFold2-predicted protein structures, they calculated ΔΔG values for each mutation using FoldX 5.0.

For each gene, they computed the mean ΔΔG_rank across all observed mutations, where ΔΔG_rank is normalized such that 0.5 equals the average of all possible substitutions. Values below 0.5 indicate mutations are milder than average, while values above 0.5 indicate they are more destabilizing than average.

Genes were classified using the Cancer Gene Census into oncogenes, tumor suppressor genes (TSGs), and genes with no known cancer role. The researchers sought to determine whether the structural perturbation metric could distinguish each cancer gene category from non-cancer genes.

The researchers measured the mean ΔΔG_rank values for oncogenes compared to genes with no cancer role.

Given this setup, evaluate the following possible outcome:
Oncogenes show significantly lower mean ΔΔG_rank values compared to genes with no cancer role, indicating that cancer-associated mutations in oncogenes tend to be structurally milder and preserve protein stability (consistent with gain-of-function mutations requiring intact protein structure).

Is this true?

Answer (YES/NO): NO